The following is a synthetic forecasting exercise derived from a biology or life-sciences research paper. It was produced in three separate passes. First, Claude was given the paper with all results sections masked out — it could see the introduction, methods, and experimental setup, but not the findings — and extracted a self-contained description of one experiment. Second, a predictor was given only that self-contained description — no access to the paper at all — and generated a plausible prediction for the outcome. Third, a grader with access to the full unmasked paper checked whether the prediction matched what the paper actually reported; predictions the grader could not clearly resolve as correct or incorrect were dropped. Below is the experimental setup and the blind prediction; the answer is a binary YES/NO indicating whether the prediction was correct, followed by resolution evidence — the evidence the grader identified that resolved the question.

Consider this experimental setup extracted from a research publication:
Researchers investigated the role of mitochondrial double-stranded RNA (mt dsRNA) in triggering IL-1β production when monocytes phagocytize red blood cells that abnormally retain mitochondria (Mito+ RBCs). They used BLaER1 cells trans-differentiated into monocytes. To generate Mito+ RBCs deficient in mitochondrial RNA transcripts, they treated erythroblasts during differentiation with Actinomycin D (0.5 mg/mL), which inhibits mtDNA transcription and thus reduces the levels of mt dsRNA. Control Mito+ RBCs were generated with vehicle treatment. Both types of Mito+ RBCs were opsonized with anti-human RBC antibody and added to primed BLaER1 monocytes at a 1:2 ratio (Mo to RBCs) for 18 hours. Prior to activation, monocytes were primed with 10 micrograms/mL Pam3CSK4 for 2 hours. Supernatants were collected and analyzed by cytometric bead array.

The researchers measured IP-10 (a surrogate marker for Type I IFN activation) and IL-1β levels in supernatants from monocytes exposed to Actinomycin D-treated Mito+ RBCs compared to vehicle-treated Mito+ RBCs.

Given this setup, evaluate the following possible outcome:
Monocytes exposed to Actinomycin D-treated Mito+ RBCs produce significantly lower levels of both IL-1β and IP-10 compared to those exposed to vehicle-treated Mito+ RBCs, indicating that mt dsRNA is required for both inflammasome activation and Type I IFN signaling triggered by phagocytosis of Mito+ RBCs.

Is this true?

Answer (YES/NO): NO